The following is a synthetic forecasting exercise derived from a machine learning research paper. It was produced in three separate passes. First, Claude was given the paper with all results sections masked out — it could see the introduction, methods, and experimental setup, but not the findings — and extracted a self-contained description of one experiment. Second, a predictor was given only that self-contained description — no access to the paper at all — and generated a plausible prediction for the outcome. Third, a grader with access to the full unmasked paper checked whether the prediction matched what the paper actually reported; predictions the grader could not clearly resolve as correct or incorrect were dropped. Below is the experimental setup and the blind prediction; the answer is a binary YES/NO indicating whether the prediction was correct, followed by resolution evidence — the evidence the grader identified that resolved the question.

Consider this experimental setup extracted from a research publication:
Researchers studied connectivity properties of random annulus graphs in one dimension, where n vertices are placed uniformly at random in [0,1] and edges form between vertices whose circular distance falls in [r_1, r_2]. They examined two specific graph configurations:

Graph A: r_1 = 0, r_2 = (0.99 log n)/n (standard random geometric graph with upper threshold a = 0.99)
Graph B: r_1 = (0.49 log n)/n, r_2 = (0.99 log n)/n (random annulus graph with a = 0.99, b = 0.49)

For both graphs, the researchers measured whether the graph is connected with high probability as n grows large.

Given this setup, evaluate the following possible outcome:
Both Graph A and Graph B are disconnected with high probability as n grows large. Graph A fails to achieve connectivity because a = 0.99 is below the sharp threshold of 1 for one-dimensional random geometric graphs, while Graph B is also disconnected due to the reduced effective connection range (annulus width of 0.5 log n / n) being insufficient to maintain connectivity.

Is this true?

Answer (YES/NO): YES